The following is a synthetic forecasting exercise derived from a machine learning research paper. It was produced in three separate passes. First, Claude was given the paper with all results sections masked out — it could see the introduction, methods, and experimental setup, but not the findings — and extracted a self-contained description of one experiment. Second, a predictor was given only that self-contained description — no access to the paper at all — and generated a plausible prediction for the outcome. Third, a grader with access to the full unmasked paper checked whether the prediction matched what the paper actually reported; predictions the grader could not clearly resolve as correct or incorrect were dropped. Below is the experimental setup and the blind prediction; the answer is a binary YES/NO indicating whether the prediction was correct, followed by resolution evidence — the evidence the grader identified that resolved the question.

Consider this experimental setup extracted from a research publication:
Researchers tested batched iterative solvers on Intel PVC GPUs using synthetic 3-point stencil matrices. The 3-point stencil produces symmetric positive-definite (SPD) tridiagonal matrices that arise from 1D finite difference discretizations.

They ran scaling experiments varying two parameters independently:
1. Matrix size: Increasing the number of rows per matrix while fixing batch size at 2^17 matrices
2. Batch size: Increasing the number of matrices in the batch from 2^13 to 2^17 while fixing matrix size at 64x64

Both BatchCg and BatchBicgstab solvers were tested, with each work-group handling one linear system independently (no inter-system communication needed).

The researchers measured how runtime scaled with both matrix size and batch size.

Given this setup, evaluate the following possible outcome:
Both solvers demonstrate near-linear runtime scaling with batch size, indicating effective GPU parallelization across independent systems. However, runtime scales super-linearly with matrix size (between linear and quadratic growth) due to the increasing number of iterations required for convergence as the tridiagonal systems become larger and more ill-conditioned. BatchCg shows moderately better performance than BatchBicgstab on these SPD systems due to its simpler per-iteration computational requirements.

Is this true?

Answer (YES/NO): NO